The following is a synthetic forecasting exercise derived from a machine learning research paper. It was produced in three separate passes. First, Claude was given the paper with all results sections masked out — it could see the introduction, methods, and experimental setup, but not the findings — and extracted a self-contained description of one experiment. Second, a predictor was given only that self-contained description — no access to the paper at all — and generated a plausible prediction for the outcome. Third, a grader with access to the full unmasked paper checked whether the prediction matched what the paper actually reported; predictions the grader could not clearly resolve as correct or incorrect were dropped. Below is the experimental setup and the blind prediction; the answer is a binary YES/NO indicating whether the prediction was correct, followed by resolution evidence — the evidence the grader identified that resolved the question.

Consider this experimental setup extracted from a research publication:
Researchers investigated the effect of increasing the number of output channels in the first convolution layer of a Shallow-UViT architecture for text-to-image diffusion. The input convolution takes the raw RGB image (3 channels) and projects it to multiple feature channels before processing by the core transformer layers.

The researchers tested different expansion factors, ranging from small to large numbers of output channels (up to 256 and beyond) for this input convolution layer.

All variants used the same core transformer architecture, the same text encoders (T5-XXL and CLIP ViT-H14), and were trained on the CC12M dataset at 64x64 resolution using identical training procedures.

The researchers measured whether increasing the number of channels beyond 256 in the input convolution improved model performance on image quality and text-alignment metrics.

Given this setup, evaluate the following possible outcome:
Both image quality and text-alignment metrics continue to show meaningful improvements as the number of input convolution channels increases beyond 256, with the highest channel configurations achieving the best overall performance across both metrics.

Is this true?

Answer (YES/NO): NO